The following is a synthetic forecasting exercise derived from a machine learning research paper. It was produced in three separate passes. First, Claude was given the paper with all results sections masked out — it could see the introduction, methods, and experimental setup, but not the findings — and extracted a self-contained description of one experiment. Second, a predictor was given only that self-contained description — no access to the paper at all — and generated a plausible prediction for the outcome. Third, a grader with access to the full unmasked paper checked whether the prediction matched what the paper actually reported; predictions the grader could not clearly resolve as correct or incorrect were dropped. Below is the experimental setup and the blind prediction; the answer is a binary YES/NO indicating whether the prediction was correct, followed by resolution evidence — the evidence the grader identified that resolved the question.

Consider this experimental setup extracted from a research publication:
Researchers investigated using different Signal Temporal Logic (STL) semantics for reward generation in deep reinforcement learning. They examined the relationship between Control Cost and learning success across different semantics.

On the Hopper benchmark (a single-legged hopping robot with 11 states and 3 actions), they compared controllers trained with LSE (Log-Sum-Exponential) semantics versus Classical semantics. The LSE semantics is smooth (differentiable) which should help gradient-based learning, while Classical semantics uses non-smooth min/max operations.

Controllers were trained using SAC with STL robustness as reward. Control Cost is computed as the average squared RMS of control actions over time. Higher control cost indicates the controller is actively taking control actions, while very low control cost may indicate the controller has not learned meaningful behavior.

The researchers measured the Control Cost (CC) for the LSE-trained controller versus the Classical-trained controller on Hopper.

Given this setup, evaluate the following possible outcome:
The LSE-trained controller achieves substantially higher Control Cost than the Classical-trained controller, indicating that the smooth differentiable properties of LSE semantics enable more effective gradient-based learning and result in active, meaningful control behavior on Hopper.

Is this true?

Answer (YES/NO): NO